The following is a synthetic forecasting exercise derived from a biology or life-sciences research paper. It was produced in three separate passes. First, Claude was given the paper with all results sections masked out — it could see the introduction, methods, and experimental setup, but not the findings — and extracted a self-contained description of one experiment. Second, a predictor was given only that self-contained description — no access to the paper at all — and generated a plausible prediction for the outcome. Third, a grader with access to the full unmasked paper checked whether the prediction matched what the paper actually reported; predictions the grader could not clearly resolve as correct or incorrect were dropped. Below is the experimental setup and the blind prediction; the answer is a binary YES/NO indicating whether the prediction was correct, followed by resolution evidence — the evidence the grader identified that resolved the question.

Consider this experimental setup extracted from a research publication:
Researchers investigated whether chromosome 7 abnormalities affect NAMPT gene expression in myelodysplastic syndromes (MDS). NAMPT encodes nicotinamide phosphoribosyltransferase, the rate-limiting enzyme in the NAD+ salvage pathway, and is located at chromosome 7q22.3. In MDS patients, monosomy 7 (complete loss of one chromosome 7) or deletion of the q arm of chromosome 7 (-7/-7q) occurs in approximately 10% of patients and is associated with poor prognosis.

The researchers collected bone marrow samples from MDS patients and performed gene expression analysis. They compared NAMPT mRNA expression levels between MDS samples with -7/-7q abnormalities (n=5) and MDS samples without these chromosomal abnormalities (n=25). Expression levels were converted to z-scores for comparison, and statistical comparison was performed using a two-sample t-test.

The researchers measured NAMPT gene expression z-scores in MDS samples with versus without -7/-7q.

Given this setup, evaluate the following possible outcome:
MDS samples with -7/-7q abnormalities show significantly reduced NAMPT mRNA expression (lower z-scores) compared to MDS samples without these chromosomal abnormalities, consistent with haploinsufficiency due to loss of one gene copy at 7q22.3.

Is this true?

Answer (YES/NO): YES